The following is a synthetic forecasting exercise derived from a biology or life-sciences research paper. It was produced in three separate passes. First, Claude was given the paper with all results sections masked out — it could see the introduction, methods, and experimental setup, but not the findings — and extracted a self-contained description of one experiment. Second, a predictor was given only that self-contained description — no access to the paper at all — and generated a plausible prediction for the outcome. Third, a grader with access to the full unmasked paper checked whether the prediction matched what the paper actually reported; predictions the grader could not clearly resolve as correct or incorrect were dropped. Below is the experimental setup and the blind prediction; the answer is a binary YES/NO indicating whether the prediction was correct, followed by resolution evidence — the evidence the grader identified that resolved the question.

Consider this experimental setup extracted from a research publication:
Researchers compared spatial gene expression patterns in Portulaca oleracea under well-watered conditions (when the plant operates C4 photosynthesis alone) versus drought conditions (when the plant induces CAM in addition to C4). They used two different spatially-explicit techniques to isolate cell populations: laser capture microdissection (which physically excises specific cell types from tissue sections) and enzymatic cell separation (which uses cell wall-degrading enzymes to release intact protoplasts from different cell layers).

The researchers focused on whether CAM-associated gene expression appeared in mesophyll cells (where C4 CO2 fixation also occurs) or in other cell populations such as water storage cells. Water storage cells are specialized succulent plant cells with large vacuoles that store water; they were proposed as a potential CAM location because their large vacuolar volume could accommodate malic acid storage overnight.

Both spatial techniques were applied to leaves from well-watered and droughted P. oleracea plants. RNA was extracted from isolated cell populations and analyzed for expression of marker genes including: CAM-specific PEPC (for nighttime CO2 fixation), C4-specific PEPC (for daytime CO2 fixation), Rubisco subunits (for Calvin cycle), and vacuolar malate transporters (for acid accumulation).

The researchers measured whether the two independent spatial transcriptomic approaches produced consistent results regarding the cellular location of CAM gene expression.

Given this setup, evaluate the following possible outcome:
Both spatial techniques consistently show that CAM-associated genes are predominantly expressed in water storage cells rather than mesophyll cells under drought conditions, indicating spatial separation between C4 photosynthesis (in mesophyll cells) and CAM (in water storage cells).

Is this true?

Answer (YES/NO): NO